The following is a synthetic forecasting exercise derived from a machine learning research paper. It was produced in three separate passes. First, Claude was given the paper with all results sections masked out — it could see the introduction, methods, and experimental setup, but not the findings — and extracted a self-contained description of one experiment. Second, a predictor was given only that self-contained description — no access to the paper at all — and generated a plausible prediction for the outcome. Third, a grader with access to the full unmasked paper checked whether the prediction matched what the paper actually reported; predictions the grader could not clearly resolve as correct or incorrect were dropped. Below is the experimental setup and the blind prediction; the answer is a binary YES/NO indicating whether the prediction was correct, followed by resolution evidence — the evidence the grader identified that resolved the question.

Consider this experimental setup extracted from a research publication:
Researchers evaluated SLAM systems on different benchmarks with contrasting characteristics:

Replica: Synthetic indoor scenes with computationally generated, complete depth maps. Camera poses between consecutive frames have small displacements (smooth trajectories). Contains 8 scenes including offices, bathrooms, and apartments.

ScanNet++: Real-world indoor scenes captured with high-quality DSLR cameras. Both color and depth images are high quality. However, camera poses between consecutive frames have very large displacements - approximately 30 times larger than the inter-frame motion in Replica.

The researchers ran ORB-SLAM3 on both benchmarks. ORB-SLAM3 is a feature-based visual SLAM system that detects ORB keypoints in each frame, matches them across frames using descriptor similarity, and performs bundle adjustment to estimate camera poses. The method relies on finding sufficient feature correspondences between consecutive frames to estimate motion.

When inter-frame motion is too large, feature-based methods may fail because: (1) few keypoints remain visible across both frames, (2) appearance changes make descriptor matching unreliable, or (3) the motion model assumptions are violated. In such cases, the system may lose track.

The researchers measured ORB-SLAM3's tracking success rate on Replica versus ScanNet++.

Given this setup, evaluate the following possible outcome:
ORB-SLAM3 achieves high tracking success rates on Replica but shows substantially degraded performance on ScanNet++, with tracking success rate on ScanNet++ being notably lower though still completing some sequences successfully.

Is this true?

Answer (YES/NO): NO